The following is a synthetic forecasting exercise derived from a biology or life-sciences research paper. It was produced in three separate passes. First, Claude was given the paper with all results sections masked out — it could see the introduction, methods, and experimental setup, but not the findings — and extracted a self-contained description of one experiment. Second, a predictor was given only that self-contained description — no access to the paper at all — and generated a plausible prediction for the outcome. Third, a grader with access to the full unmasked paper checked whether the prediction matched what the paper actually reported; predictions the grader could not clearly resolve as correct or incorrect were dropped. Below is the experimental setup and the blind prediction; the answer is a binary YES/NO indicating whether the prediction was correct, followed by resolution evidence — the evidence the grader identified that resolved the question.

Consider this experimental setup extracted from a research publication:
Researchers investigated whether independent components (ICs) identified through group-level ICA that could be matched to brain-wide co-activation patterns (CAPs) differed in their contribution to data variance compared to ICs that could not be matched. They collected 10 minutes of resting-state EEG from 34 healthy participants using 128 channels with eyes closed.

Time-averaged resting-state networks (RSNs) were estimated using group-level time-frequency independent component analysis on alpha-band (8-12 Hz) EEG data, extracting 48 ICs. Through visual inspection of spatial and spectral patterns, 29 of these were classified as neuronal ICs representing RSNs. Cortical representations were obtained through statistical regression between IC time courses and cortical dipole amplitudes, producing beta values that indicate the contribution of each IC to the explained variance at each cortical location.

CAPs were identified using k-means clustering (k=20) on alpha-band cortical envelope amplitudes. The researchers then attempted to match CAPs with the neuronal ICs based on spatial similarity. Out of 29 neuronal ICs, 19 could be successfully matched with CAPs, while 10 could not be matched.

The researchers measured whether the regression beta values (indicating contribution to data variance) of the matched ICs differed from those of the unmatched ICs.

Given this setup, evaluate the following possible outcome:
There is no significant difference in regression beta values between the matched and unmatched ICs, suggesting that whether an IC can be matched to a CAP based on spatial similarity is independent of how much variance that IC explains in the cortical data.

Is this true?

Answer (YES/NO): NO